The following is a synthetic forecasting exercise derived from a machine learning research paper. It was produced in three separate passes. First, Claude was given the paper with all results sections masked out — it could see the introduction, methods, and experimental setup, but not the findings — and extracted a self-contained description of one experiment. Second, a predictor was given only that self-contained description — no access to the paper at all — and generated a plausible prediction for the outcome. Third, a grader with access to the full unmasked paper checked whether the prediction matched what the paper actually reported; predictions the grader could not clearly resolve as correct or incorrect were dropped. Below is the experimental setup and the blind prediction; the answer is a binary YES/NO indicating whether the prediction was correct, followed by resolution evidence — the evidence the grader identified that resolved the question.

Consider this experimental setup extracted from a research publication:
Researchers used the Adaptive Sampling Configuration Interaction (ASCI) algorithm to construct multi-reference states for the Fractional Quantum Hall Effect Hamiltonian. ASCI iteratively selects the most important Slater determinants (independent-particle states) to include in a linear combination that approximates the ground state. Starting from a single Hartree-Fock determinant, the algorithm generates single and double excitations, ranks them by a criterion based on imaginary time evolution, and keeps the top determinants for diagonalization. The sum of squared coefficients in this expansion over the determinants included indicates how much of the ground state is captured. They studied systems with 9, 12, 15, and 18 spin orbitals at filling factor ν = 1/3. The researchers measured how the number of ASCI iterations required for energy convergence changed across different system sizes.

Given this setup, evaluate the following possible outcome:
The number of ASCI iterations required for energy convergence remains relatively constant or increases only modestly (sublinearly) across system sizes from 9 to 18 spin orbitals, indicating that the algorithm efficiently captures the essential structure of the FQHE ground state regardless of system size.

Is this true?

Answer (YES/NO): YES